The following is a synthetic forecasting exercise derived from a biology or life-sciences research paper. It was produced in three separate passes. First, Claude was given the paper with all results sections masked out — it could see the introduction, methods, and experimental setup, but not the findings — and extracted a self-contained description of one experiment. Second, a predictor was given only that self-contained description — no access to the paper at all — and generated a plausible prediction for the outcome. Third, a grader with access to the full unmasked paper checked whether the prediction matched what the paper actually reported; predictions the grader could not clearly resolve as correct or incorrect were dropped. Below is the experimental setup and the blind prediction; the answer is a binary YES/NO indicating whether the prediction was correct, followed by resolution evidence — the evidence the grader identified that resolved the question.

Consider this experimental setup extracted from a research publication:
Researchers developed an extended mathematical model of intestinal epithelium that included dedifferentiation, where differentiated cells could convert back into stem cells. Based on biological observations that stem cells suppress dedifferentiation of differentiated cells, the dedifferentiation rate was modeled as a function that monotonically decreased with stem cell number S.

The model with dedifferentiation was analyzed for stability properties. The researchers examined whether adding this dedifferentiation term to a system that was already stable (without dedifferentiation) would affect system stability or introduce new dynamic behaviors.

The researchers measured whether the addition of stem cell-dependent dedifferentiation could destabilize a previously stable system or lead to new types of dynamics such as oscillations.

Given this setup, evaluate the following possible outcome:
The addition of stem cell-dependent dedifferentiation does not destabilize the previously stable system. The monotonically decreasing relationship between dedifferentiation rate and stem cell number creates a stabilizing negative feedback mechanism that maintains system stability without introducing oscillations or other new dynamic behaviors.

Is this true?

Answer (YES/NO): NO